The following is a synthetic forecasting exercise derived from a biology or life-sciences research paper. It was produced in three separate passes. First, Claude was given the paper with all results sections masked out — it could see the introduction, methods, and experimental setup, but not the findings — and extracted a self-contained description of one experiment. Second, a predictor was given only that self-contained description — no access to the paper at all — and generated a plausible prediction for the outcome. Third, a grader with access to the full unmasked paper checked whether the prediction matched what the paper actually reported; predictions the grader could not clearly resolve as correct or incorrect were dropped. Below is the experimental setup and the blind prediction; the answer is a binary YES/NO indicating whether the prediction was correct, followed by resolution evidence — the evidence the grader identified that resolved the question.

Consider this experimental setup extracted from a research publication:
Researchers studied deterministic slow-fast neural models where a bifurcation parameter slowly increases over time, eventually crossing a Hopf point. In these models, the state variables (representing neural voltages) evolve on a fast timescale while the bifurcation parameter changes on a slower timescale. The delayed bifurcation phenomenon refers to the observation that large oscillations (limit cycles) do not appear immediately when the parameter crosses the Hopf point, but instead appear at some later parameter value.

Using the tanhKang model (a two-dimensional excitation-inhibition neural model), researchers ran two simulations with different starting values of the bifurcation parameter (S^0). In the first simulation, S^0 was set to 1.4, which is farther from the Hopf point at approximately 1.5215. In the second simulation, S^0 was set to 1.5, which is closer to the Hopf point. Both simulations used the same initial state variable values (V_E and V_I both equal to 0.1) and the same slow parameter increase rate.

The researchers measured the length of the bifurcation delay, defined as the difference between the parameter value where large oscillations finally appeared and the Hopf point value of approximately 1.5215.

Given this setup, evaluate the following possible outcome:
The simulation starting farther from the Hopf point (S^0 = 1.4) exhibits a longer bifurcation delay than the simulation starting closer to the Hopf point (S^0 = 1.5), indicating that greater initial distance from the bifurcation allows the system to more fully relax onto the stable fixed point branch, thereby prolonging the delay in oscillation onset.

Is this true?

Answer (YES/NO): YES